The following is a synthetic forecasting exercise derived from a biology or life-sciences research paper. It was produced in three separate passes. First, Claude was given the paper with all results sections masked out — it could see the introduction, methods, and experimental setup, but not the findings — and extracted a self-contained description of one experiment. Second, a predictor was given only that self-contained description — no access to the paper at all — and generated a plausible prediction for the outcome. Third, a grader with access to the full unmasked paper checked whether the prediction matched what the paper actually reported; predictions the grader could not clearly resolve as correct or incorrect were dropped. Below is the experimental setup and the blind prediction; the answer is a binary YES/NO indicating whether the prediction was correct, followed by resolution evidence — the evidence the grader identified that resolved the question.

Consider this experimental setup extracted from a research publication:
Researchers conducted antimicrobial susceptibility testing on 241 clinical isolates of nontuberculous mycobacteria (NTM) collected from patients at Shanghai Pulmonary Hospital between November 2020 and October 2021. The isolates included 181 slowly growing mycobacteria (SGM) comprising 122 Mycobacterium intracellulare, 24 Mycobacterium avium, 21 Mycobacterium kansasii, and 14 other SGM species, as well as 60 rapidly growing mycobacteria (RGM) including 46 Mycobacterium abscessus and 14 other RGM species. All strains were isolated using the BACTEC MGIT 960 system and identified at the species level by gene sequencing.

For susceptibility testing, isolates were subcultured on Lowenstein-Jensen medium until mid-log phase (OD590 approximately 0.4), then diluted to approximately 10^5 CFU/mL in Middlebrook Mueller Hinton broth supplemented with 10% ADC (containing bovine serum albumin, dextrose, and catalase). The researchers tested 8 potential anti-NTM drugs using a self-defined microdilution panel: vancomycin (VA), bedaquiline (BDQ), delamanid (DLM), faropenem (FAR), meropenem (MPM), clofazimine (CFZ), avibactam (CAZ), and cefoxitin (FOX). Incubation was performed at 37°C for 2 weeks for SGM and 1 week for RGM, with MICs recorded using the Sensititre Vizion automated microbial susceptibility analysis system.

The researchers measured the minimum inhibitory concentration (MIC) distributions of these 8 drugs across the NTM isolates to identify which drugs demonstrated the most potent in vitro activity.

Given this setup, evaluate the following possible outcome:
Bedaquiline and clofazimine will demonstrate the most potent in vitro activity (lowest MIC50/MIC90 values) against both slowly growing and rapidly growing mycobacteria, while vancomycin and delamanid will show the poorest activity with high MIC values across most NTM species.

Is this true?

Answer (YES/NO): NO